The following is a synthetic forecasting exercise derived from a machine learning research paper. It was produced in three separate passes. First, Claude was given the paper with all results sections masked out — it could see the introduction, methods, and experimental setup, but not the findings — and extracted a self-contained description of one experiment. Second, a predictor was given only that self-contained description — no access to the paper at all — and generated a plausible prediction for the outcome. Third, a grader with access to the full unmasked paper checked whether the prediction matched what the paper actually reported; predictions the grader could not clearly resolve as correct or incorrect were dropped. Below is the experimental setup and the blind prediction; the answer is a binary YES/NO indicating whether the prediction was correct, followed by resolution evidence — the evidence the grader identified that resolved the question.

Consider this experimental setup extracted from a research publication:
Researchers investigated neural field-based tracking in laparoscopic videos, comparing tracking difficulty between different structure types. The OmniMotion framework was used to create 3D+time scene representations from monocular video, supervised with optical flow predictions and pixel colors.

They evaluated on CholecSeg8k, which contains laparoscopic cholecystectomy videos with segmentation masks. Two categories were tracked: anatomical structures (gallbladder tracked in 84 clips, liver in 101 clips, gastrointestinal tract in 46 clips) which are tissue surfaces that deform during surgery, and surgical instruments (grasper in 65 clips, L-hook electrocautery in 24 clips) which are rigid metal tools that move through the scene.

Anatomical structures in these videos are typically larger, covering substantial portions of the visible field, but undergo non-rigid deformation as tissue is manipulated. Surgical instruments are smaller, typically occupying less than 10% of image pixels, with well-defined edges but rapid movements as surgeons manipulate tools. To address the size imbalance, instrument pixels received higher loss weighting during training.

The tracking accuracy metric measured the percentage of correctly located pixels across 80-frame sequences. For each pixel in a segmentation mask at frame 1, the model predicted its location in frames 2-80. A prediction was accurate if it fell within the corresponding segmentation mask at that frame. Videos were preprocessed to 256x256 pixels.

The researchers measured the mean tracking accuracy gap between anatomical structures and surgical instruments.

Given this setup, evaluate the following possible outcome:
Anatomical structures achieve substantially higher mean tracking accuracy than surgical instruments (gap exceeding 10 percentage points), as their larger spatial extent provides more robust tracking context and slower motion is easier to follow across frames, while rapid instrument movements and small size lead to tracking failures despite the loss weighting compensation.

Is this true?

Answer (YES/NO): NO